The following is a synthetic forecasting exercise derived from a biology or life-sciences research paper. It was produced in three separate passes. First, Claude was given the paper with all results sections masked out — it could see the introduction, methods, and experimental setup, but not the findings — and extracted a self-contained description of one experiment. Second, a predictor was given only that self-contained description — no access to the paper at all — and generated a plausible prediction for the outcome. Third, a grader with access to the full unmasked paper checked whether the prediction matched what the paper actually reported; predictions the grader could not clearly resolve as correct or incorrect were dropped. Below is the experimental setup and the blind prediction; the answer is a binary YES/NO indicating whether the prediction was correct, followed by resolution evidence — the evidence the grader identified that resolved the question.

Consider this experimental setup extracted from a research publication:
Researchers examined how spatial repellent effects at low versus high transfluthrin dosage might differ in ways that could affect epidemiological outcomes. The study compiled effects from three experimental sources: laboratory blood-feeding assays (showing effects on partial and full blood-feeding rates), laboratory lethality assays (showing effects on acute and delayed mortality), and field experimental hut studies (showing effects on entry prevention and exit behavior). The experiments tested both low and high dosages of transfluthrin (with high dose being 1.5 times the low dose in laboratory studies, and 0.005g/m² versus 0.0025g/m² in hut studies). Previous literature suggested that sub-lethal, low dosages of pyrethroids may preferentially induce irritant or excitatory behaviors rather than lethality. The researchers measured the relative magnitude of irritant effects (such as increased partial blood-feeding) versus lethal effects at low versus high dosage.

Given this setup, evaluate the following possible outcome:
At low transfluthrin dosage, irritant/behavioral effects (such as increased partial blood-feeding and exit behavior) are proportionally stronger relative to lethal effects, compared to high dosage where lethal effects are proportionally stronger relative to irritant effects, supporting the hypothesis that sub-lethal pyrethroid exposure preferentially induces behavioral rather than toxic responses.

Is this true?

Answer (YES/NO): YES